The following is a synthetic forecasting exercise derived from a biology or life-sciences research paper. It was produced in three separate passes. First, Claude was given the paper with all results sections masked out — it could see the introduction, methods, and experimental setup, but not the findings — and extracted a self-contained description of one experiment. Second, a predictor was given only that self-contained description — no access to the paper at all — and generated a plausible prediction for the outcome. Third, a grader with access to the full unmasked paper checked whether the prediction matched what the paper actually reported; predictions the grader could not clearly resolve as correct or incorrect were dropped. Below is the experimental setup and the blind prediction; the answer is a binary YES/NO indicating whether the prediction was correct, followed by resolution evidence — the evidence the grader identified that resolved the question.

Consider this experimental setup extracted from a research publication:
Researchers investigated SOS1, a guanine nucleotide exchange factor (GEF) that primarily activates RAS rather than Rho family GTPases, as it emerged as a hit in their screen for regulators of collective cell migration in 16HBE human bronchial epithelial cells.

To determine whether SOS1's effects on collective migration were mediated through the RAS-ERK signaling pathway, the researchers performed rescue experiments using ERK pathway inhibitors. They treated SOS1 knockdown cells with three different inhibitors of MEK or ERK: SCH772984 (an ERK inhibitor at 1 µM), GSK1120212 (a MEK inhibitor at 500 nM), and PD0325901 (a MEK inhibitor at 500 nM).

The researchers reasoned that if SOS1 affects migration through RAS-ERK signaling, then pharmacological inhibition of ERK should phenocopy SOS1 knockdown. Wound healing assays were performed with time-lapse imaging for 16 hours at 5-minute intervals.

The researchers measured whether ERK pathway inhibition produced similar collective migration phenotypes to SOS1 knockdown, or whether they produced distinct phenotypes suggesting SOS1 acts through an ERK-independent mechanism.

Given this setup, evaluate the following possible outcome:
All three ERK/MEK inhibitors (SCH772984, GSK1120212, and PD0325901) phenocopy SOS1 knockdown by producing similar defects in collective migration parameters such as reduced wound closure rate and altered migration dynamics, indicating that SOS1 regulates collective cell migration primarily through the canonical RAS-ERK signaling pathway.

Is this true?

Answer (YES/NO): YES